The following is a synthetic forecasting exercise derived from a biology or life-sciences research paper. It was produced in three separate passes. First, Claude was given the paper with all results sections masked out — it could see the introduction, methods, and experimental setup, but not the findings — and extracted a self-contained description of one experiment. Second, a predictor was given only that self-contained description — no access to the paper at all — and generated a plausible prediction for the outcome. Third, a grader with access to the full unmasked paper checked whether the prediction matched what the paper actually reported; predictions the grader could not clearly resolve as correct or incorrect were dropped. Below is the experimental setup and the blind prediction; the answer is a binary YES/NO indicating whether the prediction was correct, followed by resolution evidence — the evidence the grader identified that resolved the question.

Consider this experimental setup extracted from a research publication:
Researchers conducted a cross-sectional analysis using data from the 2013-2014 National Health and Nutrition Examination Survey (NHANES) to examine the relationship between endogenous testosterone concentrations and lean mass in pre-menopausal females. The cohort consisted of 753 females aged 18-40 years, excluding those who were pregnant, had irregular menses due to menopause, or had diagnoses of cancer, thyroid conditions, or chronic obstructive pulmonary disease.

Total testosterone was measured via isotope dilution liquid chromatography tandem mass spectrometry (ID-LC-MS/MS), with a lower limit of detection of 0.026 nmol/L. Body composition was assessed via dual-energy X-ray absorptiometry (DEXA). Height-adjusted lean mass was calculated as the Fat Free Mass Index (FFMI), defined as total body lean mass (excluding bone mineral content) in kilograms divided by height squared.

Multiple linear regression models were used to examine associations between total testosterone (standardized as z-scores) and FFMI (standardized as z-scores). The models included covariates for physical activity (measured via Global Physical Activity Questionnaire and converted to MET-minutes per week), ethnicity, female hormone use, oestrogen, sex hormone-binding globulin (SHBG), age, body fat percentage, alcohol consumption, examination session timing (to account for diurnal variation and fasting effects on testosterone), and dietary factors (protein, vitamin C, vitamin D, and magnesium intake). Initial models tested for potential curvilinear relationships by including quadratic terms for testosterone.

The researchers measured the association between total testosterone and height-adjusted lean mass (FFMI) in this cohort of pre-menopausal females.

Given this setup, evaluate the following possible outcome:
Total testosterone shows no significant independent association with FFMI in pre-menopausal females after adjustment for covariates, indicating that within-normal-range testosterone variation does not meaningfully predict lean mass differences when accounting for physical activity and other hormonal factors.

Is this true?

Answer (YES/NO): YES